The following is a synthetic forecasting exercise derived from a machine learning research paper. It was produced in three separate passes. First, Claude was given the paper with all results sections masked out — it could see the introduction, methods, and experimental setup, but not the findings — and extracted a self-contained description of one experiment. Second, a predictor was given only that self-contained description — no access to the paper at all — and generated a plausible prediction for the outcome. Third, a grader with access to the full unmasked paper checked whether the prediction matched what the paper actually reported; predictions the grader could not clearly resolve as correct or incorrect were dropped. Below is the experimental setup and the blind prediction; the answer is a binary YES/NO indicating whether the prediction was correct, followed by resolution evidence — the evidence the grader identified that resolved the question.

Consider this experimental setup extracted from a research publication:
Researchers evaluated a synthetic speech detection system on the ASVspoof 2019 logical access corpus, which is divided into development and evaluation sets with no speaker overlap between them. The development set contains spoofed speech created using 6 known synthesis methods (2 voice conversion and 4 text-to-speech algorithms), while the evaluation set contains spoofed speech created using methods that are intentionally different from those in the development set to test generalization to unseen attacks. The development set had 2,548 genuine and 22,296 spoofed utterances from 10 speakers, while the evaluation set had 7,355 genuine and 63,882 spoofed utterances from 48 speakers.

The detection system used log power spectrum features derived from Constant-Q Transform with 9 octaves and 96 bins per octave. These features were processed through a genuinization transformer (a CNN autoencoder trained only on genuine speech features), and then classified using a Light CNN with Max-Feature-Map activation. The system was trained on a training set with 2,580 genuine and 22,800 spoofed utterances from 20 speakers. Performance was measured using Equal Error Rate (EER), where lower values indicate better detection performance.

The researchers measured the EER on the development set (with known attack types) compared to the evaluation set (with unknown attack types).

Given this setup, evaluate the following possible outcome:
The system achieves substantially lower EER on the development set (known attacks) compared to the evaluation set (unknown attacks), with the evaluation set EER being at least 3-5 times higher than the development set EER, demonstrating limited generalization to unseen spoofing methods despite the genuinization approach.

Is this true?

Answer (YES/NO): YES